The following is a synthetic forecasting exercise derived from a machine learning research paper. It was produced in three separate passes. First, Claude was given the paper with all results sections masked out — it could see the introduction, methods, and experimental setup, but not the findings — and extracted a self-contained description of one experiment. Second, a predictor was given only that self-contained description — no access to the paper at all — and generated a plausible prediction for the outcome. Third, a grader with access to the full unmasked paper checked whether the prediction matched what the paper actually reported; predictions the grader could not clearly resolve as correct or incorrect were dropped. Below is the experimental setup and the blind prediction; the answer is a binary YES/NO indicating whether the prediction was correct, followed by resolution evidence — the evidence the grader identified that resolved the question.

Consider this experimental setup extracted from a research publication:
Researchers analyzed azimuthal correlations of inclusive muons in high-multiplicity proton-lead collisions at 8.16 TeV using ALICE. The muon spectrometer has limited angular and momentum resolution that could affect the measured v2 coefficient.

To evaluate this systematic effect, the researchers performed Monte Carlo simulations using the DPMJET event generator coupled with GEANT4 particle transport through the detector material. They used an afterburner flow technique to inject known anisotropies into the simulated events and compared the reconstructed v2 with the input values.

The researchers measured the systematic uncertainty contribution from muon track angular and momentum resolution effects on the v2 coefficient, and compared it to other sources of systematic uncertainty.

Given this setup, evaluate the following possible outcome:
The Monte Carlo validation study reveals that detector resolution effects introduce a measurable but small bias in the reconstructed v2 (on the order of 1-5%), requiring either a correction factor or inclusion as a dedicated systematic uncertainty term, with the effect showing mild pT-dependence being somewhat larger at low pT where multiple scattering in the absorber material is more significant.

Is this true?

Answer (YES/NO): NO